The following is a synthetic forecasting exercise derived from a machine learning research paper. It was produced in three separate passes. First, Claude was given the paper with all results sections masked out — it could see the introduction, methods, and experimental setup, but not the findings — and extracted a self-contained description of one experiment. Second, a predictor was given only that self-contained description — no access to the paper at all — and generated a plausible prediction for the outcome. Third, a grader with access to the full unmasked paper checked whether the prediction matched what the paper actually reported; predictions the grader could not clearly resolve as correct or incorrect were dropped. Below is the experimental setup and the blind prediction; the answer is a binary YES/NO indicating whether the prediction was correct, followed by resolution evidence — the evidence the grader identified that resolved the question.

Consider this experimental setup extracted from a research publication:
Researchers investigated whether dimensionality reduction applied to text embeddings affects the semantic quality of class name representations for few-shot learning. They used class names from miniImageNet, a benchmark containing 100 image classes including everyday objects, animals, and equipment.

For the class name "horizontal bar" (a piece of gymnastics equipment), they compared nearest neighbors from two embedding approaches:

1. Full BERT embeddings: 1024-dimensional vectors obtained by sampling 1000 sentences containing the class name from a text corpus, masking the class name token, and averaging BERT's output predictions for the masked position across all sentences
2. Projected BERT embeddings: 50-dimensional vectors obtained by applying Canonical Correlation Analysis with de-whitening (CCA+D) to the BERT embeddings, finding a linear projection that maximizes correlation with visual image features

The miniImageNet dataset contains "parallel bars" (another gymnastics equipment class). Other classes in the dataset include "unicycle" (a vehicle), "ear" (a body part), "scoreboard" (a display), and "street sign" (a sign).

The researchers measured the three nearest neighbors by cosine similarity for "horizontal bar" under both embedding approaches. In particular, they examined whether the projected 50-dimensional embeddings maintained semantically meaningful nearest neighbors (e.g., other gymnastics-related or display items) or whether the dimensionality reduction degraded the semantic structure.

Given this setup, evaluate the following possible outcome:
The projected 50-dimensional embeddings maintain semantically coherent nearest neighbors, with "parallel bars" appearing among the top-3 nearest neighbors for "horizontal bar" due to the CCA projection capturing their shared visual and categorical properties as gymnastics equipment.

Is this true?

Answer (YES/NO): YES